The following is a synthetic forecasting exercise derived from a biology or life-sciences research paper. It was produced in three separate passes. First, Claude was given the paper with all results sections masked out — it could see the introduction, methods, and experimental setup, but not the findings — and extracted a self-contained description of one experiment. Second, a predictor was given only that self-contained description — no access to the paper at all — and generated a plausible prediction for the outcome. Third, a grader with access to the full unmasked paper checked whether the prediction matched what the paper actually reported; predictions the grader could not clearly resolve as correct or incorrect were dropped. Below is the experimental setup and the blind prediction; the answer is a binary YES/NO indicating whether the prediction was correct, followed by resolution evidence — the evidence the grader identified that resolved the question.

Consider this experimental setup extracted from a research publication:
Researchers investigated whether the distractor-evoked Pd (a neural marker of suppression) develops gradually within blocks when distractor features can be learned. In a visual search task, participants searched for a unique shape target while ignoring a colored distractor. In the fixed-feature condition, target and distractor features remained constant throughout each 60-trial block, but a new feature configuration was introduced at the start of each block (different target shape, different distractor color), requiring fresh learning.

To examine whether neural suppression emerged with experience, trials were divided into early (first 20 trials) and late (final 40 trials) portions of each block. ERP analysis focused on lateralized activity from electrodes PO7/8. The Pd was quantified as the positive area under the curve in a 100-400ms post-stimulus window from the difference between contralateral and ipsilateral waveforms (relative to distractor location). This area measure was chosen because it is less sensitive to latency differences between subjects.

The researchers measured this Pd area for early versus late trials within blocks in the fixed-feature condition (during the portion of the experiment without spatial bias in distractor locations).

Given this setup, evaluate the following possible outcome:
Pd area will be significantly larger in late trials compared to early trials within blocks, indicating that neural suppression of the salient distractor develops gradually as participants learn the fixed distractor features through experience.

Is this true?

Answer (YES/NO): YES